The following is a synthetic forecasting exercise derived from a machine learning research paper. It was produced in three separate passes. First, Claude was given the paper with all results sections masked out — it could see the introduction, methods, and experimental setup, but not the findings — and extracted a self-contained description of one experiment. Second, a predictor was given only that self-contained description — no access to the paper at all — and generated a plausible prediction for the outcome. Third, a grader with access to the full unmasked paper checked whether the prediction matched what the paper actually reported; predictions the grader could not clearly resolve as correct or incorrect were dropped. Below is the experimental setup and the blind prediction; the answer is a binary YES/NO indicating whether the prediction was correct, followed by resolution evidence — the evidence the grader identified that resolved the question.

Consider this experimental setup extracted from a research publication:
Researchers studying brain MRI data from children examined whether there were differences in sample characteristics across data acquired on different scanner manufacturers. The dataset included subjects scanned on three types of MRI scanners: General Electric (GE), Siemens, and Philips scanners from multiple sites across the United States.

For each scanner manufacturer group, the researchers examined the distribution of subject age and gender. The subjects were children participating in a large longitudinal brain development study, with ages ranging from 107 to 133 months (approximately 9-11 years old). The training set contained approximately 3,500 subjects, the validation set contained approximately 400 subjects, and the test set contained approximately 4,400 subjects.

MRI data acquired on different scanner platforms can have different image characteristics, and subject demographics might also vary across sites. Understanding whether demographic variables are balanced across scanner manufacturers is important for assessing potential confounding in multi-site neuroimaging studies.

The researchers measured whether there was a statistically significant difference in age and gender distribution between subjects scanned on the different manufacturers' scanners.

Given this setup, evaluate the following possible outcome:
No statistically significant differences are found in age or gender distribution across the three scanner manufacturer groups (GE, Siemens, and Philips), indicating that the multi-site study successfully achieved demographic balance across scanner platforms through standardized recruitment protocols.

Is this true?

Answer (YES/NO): YES